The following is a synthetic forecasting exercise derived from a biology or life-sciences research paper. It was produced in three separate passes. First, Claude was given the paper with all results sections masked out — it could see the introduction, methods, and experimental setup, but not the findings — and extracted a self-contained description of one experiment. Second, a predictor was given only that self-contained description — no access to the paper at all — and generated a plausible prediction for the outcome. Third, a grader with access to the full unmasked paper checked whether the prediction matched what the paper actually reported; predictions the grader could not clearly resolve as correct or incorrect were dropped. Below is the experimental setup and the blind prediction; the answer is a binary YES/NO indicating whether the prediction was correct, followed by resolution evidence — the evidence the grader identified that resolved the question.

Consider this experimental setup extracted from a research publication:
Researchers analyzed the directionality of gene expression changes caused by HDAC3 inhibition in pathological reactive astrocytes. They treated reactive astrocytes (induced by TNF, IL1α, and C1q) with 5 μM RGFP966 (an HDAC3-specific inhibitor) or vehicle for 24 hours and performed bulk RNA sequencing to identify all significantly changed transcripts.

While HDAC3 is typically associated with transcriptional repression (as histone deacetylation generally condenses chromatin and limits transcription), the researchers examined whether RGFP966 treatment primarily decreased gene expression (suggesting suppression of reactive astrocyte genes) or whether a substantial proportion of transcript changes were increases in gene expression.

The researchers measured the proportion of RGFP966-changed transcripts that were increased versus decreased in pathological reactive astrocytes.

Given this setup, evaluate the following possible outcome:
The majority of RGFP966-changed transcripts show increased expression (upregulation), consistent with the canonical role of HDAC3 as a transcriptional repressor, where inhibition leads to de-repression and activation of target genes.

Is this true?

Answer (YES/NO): NO